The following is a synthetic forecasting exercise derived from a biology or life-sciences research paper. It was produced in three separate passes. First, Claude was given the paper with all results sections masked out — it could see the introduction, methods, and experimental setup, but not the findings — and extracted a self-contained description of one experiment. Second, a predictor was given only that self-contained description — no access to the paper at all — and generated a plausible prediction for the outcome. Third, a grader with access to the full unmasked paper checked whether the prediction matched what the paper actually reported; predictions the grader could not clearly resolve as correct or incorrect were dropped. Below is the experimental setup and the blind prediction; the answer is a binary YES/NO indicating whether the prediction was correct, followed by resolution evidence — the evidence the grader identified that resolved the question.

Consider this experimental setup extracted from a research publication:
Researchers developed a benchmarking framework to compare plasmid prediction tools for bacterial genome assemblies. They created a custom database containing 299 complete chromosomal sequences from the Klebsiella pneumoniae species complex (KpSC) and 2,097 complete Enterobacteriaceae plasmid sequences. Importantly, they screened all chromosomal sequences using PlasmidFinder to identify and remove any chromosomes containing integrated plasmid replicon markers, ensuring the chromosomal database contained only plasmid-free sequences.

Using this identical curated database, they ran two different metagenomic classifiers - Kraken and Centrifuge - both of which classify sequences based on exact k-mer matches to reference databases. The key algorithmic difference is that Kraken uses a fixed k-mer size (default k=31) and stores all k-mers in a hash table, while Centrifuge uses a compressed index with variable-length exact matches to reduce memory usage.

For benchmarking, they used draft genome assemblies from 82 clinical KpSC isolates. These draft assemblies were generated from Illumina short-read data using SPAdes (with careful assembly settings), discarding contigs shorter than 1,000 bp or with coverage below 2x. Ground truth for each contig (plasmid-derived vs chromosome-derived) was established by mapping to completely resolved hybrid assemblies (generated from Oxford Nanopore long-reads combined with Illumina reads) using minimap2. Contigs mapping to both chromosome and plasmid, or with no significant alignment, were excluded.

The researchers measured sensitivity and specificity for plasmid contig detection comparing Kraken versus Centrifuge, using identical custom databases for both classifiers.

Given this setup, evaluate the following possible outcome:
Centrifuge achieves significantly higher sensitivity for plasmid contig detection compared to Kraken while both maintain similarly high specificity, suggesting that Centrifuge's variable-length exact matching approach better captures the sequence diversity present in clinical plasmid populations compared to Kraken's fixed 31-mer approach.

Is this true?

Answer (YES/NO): NO